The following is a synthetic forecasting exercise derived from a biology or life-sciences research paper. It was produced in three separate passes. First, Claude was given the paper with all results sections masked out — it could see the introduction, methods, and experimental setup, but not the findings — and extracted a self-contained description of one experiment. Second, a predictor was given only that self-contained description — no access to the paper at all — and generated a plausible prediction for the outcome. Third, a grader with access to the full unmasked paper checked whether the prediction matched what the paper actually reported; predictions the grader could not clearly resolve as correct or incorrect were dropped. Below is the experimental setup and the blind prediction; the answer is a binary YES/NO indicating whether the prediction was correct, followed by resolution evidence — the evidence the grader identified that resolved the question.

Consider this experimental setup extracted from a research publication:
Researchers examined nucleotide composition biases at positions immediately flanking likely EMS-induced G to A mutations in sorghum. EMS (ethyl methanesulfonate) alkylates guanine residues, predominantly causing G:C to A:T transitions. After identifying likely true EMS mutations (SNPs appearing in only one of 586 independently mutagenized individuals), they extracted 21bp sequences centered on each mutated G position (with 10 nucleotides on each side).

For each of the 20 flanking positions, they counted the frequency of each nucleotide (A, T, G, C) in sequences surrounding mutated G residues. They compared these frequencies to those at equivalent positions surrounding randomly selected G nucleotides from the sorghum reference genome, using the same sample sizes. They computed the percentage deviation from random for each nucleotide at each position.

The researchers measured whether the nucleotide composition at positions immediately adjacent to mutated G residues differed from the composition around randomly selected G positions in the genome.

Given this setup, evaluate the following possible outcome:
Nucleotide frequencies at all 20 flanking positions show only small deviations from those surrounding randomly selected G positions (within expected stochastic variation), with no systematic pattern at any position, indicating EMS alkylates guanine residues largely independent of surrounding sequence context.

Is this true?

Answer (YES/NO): NO